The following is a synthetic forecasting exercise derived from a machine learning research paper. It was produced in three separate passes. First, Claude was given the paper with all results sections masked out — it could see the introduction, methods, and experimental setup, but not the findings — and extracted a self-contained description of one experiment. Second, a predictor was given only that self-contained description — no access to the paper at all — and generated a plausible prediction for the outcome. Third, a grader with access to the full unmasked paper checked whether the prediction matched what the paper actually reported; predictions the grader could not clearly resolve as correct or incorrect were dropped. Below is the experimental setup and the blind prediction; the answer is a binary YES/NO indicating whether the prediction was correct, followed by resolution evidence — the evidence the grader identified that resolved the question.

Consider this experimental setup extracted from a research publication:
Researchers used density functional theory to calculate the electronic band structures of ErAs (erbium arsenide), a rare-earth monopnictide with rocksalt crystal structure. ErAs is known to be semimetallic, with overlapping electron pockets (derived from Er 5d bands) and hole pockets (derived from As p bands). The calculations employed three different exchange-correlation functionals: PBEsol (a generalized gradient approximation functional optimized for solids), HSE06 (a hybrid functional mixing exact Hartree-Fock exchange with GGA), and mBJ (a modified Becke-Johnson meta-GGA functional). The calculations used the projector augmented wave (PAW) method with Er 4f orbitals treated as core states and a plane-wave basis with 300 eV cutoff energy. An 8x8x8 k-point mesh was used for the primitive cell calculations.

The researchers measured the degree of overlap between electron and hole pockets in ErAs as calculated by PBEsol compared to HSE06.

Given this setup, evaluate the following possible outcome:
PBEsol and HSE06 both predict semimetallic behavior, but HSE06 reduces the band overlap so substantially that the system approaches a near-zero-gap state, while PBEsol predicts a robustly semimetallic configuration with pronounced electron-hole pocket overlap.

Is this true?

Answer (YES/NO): NO